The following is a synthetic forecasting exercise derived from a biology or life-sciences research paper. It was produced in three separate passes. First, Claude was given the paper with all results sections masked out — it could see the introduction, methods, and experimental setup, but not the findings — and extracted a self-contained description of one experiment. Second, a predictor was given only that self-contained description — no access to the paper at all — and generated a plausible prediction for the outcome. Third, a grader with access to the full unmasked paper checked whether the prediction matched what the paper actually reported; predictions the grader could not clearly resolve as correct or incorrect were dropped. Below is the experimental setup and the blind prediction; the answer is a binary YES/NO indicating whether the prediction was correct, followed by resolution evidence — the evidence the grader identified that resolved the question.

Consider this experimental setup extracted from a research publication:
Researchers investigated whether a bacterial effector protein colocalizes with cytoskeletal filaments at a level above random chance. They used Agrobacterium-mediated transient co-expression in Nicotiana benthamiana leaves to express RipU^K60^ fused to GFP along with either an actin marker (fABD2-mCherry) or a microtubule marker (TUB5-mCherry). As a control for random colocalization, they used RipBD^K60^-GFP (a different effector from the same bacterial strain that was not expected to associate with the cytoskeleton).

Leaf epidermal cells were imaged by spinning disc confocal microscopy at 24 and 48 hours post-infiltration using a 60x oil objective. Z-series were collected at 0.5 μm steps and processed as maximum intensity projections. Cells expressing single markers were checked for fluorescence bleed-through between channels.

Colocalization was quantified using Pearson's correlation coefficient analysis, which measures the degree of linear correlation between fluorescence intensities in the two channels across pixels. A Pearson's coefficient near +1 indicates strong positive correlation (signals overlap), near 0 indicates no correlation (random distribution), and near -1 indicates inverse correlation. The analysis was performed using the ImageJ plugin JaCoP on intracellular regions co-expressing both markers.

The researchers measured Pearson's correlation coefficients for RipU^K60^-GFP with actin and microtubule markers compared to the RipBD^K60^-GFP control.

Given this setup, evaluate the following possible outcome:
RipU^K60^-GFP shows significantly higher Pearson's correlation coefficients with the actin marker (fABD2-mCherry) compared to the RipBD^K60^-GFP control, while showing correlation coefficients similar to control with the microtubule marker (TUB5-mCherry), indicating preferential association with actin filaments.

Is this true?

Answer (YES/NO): NO